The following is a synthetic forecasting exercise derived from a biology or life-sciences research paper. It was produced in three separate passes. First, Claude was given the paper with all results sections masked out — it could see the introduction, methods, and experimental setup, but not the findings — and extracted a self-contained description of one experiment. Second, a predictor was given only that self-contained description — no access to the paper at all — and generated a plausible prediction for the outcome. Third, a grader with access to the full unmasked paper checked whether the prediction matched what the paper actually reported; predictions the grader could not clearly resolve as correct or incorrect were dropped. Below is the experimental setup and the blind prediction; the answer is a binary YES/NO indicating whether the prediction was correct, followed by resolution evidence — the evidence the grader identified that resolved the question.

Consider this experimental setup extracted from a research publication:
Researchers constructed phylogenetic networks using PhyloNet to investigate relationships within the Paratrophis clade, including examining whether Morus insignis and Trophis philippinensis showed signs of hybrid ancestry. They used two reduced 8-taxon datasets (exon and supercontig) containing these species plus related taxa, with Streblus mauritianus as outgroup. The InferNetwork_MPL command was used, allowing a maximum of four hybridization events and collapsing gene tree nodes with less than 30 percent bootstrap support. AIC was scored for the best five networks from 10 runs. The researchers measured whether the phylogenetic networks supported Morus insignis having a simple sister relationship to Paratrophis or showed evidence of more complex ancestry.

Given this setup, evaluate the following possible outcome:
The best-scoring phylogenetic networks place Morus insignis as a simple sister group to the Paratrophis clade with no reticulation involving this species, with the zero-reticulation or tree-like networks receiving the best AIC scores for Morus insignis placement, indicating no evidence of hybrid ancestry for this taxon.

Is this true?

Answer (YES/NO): NO